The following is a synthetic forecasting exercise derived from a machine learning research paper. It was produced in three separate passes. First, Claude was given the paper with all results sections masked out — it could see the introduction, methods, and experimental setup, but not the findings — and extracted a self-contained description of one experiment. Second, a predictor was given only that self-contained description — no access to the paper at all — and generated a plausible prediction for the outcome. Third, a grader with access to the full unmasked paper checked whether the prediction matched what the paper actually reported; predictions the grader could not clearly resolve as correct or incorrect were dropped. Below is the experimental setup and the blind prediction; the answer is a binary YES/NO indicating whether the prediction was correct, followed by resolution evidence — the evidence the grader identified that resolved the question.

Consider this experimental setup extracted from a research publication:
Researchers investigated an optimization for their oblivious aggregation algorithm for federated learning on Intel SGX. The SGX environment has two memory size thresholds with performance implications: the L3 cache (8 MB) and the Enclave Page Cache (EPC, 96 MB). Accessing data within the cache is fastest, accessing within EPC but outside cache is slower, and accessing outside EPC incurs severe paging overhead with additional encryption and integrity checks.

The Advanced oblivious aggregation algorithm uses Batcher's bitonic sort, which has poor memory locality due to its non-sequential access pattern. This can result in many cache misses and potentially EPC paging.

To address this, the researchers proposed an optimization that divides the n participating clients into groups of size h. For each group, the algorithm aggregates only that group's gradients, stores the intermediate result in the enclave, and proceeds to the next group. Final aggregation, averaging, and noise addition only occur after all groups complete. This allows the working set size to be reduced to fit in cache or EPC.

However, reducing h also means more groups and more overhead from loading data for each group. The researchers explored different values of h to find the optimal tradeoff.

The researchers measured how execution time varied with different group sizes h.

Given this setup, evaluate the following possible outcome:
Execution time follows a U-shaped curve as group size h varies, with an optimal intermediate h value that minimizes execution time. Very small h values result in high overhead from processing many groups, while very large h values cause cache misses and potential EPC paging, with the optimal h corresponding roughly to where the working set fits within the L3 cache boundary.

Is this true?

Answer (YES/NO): YES